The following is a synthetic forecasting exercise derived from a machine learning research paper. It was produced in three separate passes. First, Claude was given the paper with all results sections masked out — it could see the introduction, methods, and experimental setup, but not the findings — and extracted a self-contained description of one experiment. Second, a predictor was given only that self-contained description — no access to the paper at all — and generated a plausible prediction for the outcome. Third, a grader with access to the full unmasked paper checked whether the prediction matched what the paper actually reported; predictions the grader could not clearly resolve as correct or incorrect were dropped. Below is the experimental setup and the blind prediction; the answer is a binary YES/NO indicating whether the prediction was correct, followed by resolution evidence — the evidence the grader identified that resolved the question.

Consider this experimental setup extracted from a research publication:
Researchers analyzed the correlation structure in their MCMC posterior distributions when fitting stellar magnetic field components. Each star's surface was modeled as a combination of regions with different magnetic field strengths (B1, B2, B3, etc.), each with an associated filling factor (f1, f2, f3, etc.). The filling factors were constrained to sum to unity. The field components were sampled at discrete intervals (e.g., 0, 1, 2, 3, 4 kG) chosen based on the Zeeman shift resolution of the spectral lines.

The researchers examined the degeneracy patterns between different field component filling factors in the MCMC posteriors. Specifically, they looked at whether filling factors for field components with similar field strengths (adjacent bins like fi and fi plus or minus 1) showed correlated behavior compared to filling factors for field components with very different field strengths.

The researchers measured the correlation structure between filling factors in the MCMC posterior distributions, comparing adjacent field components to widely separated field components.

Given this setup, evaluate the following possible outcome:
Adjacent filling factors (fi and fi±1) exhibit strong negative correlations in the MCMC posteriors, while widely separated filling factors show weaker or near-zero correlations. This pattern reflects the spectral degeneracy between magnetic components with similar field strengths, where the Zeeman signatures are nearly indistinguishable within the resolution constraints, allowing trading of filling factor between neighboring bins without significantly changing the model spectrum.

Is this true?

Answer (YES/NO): YES